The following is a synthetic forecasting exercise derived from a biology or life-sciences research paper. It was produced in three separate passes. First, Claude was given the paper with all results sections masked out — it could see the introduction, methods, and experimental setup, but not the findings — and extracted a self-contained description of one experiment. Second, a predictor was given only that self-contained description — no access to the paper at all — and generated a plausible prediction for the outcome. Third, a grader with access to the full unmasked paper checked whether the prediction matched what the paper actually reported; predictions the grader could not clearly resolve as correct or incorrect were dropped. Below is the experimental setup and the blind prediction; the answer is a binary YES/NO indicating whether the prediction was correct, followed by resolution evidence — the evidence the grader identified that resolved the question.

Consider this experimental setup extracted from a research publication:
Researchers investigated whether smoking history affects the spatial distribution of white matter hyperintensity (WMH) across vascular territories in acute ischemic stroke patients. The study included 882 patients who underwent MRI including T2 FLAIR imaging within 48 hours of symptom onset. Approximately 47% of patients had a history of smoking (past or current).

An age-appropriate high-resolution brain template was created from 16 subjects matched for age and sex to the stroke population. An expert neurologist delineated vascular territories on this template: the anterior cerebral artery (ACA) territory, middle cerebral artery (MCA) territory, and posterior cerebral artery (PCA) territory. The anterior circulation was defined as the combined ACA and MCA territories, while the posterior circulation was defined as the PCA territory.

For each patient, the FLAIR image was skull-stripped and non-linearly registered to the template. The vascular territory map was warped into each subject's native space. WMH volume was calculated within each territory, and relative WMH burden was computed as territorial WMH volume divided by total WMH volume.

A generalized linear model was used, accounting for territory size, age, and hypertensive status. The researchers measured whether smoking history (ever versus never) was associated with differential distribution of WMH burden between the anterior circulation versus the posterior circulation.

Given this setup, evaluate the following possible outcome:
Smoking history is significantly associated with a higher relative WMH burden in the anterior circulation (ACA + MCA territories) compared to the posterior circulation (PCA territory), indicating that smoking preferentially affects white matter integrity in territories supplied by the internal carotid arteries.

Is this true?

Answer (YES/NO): YES